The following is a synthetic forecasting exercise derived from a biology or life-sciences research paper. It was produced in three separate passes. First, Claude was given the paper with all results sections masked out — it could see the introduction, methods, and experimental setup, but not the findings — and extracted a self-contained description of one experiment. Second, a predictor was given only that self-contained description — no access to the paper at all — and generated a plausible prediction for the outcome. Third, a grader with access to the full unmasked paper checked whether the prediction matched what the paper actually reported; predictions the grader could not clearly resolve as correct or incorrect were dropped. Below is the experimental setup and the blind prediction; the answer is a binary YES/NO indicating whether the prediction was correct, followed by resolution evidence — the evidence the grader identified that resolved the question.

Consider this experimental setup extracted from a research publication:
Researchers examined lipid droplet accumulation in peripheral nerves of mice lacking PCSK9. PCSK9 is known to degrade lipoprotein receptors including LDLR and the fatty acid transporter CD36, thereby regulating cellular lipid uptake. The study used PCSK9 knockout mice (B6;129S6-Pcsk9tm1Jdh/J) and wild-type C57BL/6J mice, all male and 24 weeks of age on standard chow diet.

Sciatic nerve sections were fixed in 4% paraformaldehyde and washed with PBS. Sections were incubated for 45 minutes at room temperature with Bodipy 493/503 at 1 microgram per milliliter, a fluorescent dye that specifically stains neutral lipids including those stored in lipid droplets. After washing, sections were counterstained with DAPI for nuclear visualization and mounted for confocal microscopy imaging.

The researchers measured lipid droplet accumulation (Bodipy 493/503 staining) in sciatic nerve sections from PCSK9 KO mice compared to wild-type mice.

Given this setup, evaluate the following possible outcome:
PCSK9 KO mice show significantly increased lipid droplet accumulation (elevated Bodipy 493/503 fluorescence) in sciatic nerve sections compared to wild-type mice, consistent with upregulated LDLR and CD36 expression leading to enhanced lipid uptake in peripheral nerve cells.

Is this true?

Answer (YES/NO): NO